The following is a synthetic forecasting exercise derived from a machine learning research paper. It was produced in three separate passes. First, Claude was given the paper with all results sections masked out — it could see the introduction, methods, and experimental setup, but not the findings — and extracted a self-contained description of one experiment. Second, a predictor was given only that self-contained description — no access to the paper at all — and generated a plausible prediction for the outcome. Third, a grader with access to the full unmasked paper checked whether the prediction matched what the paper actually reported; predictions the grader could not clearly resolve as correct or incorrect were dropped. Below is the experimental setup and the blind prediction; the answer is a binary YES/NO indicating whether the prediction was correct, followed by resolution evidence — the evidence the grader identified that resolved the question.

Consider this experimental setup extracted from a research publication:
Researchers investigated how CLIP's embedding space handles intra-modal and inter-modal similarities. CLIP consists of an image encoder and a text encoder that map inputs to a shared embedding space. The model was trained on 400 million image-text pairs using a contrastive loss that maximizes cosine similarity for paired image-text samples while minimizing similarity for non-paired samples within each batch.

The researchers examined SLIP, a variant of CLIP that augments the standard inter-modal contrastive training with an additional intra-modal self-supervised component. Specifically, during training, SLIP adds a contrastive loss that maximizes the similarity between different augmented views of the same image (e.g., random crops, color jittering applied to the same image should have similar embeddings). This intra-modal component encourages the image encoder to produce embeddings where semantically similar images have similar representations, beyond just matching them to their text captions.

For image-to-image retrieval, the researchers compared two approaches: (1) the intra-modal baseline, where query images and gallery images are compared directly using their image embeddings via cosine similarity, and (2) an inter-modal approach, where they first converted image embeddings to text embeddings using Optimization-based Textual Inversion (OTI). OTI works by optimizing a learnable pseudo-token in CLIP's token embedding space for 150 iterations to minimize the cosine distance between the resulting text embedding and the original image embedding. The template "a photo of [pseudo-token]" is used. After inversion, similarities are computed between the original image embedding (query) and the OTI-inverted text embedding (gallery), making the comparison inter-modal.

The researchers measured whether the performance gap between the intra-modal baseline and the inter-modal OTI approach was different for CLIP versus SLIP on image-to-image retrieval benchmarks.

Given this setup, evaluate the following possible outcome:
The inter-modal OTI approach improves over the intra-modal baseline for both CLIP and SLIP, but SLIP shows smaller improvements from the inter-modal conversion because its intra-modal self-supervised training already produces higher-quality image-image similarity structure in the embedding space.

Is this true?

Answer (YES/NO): NO